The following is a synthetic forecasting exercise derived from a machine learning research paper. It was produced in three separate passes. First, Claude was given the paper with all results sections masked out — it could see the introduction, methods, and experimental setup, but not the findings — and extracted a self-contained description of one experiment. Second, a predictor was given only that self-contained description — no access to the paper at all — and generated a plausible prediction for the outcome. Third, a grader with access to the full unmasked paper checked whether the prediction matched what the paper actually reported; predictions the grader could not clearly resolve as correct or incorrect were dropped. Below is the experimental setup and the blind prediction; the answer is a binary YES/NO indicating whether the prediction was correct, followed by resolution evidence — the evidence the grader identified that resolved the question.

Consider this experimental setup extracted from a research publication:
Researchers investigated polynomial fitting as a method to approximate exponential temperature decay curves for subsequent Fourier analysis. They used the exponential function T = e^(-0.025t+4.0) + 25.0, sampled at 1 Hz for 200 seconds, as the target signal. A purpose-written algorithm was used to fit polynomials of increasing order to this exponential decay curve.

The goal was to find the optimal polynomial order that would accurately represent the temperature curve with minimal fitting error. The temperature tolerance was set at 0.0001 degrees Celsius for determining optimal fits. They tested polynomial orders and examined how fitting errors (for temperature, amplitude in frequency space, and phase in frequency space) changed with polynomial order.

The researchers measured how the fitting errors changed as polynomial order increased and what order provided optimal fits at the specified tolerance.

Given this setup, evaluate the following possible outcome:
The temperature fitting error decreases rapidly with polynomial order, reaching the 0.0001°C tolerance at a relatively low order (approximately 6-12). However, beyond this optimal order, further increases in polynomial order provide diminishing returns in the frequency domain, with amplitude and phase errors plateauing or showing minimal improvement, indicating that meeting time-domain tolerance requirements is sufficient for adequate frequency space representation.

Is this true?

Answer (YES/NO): YES